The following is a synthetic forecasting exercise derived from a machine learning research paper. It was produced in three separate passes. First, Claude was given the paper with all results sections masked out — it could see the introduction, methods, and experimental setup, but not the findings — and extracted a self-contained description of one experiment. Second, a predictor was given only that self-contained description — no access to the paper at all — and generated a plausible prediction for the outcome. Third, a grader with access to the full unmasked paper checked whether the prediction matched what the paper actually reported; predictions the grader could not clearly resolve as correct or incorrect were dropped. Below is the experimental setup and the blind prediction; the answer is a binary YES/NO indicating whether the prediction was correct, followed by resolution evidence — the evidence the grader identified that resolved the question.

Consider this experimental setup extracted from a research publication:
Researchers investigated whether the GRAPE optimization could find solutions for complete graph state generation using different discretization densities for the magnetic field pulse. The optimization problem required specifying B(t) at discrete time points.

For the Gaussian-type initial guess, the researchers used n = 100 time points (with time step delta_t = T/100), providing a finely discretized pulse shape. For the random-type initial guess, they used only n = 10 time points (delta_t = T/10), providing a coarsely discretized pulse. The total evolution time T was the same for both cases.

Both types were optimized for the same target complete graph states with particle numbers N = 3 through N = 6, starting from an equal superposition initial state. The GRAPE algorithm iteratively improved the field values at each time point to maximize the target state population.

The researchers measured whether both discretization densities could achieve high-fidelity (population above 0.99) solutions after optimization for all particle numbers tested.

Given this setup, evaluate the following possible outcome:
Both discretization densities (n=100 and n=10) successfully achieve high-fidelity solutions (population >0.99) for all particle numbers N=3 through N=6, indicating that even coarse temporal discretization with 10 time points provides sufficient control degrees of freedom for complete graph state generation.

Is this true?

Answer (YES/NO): NO